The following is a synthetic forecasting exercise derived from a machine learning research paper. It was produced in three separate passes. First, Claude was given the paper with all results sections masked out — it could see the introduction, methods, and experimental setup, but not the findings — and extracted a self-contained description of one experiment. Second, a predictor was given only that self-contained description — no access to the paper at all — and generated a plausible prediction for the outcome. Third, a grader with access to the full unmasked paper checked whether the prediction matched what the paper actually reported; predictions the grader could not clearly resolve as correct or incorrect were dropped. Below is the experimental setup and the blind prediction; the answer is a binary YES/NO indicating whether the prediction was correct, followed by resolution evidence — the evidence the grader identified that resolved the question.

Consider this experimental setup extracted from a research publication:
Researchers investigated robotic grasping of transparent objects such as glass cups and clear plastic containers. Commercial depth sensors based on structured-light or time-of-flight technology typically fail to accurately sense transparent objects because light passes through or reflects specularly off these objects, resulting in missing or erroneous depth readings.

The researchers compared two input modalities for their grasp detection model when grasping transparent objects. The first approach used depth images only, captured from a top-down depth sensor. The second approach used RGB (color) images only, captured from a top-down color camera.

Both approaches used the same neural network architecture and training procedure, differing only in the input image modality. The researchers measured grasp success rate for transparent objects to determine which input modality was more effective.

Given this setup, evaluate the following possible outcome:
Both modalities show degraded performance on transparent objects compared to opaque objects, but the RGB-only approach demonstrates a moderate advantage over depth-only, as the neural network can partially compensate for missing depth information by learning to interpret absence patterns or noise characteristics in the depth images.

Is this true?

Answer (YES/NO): NO